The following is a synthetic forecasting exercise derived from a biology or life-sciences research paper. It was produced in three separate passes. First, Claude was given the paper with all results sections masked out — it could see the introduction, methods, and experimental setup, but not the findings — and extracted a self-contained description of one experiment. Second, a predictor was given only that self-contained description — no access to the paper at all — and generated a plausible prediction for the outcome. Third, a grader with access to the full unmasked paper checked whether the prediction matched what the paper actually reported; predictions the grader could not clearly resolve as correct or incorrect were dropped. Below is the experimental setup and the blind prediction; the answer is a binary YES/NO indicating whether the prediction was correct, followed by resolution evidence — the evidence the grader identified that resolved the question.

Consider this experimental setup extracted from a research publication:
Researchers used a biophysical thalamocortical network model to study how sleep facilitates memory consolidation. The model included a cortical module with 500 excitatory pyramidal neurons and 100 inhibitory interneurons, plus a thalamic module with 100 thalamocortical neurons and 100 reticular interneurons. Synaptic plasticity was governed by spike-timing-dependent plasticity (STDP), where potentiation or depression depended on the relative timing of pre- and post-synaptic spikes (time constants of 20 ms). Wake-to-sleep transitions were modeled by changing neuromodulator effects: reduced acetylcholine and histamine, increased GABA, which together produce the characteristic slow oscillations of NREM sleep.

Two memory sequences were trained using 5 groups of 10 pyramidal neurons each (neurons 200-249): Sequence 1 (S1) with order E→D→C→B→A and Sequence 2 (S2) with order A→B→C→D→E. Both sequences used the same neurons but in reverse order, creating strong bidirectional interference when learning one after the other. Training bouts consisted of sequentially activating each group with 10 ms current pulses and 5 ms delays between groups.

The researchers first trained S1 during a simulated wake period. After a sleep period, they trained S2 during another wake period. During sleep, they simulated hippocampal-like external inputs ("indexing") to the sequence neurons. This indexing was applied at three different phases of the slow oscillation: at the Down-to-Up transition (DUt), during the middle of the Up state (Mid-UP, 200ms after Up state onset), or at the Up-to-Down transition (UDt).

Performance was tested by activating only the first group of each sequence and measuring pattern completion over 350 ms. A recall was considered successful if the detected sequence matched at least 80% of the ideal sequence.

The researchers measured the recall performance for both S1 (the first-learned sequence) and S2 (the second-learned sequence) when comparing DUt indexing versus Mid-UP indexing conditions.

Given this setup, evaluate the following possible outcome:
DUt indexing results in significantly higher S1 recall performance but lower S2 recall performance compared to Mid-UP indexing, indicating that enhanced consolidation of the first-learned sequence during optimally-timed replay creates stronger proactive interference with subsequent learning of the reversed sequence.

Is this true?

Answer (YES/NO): NO